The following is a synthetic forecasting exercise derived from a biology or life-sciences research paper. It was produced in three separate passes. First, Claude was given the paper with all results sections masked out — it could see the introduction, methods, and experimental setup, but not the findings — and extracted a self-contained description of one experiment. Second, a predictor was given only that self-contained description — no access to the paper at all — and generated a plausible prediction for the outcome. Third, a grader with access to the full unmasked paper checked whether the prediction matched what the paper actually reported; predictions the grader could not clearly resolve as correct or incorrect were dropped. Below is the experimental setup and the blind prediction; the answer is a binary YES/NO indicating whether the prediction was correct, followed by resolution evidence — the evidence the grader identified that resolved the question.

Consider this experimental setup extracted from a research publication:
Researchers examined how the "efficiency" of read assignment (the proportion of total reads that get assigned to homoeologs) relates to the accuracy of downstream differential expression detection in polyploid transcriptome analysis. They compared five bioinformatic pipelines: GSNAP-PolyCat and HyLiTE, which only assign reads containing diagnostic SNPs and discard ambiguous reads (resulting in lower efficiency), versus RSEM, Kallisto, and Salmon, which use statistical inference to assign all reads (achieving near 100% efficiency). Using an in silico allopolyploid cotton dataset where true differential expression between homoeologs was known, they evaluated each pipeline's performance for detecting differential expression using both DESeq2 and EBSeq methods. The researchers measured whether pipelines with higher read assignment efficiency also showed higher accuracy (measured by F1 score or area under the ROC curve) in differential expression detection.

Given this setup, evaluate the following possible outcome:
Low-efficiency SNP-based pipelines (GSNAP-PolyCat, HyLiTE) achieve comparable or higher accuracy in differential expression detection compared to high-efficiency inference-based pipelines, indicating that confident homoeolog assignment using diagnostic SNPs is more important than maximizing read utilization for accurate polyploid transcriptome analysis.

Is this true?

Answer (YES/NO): NO